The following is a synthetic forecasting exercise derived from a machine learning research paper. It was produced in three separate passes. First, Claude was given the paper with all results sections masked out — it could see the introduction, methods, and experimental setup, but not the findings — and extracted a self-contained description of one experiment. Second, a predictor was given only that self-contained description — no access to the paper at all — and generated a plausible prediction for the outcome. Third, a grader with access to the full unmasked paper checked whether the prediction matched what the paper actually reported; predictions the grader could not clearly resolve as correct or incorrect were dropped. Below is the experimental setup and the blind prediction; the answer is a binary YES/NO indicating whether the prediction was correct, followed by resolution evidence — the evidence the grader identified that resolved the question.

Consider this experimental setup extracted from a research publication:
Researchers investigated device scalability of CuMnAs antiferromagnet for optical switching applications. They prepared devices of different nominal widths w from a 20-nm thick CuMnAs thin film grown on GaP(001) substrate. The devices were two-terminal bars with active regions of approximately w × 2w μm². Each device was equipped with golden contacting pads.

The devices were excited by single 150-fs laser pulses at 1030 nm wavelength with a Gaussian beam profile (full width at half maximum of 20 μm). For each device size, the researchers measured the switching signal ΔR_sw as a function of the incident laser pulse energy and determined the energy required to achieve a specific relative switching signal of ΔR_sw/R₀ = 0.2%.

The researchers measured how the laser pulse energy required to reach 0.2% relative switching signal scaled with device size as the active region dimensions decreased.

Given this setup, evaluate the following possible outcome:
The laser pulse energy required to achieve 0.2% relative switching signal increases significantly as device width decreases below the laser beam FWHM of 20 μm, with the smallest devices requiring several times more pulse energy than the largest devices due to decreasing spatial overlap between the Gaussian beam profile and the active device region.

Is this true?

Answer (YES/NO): NO